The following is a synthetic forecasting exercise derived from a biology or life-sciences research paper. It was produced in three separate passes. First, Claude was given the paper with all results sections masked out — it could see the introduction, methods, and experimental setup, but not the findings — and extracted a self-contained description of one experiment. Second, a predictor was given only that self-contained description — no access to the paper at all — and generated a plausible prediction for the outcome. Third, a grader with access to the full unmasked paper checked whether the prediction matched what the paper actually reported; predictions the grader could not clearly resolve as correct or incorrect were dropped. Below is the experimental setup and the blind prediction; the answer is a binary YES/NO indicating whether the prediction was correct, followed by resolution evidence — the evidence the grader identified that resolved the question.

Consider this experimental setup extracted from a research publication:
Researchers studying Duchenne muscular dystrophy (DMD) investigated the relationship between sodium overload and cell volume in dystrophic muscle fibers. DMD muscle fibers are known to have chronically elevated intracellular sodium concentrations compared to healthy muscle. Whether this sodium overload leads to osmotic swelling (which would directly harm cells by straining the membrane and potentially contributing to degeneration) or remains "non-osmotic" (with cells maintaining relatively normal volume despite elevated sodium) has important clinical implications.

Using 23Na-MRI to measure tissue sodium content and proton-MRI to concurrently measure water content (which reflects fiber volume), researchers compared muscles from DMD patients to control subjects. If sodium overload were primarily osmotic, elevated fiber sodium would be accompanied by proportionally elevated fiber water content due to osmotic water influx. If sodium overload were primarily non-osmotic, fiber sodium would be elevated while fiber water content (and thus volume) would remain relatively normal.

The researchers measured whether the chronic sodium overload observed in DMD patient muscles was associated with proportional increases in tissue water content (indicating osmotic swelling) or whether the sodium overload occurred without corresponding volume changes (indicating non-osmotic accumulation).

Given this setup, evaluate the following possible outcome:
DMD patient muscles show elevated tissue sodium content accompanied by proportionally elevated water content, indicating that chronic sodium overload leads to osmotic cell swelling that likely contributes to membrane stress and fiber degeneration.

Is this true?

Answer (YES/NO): NO